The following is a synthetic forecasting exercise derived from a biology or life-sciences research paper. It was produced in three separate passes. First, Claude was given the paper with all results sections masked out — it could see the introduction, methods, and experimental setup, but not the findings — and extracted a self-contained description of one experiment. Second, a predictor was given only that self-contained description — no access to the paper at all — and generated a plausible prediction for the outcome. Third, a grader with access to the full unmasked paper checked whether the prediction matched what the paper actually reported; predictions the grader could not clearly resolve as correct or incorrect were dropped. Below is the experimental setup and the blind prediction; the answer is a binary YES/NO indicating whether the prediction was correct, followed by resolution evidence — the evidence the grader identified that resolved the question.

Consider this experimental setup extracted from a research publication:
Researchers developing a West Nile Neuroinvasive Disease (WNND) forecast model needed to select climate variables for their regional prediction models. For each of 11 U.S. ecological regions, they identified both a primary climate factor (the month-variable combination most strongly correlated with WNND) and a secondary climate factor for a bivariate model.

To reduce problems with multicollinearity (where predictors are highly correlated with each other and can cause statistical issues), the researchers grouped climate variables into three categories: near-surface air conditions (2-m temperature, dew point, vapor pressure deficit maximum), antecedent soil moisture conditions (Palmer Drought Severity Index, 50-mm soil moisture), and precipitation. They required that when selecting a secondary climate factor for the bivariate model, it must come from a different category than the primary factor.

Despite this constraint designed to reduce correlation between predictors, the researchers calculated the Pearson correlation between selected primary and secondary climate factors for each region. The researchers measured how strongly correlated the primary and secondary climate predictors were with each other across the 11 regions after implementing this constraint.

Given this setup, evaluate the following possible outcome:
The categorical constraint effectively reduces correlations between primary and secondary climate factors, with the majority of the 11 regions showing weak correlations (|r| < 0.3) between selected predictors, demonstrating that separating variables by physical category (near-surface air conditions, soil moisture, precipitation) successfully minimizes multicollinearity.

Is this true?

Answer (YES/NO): NO